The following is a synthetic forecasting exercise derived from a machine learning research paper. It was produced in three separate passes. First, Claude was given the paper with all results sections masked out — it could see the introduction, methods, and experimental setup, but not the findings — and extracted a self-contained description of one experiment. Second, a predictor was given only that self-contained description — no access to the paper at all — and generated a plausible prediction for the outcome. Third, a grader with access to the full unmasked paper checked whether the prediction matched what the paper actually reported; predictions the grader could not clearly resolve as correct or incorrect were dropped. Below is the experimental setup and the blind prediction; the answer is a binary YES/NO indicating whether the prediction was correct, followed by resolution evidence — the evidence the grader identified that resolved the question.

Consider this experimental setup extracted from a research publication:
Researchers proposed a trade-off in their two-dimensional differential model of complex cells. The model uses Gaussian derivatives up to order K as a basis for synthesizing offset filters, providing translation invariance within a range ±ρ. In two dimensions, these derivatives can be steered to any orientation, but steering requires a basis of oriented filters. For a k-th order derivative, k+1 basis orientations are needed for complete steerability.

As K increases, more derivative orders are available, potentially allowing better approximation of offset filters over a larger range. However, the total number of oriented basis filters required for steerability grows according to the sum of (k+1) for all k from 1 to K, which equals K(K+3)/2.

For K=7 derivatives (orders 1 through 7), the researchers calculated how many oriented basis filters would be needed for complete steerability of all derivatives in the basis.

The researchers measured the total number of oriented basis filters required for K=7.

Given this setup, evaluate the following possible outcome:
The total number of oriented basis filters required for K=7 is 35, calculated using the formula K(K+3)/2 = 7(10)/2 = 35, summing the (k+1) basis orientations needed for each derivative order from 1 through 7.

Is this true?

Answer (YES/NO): YES